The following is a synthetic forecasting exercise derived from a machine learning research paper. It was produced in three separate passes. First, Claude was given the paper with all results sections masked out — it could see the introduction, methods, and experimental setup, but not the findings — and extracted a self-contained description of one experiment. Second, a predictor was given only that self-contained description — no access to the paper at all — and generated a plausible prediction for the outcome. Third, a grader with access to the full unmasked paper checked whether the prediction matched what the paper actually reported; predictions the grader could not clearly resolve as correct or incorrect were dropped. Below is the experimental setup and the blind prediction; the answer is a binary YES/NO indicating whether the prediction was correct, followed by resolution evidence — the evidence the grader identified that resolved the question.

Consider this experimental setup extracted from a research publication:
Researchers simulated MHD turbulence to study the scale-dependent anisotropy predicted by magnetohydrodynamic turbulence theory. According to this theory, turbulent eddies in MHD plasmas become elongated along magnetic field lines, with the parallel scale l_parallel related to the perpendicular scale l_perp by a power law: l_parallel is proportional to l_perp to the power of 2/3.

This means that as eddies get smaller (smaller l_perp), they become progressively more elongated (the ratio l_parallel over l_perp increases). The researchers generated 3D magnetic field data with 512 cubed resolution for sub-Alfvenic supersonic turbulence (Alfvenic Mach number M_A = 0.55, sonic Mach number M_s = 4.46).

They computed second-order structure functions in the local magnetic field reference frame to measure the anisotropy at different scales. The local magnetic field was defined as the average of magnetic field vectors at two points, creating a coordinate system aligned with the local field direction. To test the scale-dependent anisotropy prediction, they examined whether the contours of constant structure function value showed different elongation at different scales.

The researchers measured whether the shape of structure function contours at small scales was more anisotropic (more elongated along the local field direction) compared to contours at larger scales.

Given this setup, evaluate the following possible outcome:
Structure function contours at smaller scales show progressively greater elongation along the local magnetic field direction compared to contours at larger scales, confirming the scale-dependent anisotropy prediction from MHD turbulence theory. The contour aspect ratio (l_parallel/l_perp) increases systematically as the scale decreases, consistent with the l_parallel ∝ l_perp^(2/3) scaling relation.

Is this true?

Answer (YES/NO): YES